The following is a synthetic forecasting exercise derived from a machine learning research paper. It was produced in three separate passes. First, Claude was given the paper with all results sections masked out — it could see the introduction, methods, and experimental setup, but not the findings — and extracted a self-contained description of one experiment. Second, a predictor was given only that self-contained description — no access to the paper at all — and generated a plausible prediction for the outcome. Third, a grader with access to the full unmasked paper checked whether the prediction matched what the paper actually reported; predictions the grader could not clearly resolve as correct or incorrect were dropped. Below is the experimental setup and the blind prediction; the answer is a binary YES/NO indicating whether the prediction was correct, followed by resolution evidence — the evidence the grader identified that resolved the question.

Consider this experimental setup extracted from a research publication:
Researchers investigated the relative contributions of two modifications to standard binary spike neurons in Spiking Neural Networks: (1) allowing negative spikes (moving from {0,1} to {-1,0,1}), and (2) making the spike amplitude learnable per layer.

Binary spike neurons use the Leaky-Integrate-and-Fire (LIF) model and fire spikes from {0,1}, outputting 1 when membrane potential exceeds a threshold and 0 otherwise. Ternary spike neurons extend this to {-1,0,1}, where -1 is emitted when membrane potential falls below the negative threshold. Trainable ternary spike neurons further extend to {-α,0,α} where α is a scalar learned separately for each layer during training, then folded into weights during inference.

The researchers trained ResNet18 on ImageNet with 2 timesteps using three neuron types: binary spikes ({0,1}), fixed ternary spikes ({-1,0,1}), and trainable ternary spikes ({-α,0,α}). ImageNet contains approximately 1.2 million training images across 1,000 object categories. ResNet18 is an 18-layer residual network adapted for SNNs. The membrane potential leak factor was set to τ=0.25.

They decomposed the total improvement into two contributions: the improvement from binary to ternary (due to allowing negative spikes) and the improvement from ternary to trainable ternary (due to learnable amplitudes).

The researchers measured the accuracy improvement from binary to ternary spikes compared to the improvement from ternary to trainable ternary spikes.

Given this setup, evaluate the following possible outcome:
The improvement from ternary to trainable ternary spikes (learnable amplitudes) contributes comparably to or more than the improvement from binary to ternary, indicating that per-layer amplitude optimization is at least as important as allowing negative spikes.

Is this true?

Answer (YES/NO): NO